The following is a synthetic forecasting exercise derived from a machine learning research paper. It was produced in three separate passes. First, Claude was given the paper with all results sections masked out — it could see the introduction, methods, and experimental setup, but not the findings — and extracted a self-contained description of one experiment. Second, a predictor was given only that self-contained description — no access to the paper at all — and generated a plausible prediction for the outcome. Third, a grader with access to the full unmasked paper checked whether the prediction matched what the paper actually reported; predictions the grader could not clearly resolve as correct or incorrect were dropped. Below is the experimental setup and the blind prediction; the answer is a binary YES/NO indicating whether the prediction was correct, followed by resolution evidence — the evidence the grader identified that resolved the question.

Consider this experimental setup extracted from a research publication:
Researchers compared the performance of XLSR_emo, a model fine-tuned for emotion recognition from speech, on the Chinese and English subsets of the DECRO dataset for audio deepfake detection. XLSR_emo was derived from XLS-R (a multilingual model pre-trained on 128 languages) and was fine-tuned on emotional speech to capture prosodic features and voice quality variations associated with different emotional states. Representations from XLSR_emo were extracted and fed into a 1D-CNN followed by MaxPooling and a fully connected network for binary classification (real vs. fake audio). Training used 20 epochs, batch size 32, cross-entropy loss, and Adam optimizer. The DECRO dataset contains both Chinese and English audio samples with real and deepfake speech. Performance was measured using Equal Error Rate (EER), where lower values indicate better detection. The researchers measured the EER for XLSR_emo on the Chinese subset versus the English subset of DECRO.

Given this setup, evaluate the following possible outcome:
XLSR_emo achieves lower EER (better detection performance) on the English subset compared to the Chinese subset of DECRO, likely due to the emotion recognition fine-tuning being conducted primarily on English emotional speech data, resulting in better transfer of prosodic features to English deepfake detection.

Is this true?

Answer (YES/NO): YES